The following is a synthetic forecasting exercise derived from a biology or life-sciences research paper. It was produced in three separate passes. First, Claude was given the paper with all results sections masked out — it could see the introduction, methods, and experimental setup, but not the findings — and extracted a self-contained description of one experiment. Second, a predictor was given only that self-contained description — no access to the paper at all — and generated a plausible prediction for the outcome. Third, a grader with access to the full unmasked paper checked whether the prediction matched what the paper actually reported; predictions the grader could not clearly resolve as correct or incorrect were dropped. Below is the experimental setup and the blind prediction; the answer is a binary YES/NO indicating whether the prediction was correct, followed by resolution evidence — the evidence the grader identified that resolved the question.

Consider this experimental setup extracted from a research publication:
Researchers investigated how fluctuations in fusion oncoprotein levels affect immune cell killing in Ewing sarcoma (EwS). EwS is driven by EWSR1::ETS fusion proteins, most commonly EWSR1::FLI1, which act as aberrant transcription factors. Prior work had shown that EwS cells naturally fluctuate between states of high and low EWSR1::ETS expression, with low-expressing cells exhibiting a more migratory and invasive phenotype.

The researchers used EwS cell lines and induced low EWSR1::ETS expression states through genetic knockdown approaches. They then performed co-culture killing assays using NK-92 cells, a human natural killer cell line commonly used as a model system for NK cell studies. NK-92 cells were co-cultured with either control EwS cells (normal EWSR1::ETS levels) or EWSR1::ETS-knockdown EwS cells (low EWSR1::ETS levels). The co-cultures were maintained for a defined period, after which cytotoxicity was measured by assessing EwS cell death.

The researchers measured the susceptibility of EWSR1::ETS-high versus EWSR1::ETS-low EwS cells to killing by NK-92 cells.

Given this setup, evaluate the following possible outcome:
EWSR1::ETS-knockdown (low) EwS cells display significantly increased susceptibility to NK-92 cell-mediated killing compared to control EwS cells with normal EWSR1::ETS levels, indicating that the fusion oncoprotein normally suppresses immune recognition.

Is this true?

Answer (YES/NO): NO